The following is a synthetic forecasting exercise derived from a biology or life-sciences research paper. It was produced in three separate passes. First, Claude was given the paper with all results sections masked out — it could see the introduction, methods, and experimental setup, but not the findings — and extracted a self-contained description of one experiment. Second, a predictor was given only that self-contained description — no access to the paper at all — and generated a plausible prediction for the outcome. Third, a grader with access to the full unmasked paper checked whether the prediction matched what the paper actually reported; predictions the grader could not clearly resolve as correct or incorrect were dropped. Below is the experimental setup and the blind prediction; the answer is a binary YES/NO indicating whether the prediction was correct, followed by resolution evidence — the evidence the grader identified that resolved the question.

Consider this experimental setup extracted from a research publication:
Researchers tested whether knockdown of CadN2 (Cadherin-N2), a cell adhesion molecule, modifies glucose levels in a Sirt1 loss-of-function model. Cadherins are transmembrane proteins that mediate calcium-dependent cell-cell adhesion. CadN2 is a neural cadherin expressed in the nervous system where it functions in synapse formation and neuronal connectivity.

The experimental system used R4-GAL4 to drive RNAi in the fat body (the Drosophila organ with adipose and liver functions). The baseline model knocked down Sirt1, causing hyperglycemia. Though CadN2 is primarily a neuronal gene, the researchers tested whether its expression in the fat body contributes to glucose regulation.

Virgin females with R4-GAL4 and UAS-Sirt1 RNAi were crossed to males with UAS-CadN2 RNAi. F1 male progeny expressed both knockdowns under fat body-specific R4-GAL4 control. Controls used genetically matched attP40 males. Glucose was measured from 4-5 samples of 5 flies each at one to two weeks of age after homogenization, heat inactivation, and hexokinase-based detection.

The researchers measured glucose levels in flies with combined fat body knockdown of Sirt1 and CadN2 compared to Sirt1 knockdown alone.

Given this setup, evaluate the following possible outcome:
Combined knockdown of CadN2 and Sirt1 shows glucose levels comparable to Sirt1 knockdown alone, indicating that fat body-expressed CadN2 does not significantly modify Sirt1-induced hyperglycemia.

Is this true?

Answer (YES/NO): YES